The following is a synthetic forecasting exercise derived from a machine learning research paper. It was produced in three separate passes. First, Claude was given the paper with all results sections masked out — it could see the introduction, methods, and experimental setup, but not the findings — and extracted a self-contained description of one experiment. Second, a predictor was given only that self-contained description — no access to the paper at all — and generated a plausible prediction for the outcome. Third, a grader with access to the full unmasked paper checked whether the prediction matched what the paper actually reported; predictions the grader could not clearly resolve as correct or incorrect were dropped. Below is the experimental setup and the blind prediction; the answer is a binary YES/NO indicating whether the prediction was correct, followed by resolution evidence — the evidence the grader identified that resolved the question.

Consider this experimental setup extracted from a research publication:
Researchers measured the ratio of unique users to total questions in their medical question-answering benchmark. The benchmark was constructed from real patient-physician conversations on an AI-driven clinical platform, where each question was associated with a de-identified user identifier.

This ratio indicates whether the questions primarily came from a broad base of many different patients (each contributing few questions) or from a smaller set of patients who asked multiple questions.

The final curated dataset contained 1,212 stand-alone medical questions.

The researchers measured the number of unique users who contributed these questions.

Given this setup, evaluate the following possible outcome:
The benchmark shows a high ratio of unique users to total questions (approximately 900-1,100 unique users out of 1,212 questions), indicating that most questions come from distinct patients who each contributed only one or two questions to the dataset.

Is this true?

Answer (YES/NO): YES